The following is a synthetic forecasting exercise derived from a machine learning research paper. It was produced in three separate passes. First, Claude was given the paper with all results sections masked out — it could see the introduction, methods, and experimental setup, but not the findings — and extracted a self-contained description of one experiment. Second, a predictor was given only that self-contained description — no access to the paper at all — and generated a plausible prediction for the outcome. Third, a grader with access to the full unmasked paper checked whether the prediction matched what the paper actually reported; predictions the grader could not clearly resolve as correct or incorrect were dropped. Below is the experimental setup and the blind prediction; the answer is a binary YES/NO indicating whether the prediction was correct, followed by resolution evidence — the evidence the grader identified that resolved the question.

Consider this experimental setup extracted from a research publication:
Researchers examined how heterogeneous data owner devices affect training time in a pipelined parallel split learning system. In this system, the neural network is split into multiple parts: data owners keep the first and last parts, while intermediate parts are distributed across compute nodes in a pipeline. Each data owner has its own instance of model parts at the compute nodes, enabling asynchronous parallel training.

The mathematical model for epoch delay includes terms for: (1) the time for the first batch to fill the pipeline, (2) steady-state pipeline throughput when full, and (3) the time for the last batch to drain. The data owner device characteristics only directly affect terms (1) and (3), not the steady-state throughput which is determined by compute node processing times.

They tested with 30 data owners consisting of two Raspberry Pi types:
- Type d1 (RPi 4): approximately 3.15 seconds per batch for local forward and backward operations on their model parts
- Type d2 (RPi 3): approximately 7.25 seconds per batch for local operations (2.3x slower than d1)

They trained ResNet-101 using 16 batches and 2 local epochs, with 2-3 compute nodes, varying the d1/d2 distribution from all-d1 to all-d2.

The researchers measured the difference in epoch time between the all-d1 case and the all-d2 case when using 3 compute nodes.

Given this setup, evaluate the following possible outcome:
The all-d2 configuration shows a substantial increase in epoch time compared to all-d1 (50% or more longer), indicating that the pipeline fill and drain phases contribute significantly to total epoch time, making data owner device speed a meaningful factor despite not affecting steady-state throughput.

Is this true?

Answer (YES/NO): NO